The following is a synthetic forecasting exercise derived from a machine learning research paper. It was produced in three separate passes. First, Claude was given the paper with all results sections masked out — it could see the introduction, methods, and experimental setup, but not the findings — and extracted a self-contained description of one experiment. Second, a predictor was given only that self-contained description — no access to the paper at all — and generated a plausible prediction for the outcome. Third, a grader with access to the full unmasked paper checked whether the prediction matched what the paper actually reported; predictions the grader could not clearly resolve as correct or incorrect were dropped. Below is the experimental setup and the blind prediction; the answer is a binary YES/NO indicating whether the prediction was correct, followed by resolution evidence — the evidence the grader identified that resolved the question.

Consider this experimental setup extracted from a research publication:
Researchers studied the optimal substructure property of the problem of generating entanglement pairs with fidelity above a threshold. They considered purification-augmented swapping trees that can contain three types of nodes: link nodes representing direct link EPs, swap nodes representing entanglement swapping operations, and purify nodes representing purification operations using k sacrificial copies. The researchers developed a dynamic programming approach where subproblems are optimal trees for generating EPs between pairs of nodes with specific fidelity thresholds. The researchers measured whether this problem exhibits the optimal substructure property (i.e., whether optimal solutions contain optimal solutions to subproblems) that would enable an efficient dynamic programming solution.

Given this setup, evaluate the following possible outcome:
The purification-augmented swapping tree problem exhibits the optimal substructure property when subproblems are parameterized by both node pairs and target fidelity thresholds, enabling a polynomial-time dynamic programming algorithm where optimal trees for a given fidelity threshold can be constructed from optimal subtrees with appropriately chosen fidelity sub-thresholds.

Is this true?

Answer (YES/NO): YES